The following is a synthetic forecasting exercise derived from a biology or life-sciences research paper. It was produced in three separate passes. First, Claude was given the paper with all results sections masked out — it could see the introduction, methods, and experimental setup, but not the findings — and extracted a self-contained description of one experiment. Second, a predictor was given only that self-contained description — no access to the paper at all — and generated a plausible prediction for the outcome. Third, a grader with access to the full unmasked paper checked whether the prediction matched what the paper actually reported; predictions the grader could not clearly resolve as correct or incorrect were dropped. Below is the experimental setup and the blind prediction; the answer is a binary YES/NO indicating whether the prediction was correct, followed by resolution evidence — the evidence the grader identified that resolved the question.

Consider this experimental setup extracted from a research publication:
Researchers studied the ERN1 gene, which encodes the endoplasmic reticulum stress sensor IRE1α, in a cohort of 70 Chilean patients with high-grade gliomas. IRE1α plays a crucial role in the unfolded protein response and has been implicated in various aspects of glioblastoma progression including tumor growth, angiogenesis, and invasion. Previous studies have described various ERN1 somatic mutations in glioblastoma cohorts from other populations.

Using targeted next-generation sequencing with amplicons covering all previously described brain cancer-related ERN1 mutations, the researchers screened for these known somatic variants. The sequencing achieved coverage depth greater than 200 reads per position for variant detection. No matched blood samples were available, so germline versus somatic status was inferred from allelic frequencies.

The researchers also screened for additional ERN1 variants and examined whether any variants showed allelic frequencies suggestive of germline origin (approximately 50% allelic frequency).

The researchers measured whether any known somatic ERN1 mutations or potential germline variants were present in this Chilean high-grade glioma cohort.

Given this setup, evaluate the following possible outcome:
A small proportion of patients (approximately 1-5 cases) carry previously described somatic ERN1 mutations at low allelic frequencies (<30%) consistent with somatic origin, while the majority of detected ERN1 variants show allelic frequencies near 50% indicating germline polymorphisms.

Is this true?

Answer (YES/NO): NO